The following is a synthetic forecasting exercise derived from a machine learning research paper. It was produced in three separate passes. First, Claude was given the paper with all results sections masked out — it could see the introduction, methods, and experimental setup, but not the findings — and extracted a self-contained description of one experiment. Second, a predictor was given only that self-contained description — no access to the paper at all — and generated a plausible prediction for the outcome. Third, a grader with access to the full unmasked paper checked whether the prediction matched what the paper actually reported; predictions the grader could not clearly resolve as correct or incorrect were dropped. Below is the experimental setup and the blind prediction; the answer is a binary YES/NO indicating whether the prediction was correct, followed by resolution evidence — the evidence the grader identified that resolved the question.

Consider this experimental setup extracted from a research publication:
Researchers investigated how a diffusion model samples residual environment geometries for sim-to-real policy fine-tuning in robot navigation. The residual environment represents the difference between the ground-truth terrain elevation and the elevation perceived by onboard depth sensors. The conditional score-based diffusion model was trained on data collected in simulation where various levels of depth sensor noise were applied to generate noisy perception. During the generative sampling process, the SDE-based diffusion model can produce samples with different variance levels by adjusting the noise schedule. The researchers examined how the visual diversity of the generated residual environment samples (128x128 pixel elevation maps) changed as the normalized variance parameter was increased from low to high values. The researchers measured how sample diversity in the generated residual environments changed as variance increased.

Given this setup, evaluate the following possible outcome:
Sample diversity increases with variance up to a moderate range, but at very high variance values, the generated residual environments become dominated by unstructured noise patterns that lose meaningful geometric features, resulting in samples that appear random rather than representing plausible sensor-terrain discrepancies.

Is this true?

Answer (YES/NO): NO